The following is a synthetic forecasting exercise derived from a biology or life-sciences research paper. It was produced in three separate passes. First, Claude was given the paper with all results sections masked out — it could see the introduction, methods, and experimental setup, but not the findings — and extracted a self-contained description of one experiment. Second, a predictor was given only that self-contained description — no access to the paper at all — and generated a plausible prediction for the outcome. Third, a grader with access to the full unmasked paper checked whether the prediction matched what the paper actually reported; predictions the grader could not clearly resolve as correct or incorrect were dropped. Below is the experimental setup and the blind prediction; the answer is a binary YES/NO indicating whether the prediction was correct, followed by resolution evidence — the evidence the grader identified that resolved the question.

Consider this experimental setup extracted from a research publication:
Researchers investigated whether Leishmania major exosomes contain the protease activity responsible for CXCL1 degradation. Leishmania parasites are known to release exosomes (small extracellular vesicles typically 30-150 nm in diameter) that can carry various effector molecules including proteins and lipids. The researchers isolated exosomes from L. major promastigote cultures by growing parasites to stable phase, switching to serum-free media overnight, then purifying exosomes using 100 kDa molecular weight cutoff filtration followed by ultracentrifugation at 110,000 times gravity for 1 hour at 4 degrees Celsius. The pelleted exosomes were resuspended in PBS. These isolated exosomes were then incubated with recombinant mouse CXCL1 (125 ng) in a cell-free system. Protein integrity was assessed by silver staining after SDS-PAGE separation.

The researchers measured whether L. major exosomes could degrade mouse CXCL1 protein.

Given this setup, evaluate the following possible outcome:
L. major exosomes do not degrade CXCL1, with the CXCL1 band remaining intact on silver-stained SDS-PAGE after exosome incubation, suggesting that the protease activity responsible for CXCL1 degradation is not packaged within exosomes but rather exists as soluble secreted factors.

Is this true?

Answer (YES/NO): NO